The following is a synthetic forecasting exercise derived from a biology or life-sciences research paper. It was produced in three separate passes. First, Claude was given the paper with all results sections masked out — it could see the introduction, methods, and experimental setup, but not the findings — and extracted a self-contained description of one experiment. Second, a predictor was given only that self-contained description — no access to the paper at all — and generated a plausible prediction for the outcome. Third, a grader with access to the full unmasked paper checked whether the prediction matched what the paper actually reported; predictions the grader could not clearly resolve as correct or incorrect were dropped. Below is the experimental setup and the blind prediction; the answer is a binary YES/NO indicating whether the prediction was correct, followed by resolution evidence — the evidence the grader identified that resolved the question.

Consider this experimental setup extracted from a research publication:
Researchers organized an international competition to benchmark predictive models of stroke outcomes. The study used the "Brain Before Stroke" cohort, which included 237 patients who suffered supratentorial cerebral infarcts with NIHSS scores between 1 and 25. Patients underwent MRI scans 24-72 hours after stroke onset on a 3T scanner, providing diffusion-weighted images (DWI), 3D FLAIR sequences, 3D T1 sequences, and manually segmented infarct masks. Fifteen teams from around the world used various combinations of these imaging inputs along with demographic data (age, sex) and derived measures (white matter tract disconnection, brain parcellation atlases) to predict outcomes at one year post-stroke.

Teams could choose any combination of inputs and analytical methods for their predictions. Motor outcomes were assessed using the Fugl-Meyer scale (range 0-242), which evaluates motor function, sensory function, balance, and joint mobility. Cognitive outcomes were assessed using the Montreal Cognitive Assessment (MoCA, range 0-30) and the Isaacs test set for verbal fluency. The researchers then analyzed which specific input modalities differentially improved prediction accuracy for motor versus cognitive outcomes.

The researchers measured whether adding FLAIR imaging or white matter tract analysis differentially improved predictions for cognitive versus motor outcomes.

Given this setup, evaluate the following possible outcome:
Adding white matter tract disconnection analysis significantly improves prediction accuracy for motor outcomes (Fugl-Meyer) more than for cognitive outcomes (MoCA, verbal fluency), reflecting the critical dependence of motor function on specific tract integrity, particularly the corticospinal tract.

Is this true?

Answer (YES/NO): NO